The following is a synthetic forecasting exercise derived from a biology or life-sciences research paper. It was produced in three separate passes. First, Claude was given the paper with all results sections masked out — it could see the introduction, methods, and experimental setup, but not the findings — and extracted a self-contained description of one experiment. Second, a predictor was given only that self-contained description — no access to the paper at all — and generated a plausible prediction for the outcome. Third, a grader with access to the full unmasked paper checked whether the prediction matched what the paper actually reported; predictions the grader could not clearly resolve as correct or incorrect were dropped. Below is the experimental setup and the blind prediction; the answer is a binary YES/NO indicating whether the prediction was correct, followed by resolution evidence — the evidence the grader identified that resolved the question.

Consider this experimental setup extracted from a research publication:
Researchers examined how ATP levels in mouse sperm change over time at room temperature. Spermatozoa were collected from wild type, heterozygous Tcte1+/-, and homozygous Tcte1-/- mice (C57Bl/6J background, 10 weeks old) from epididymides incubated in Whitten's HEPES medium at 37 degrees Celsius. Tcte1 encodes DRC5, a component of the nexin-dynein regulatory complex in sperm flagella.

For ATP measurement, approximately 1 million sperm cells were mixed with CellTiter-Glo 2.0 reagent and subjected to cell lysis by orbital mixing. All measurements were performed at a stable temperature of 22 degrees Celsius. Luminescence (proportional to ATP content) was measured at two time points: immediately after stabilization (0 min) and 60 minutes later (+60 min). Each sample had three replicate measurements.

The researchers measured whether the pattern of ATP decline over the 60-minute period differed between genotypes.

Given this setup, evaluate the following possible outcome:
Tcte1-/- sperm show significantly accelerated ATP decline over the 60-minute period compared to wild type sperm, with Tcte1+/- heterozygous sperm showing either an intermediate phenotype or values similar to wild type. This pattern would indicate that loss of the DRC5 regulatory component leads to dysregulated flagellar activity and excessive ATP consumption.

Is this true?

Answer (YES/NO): NO